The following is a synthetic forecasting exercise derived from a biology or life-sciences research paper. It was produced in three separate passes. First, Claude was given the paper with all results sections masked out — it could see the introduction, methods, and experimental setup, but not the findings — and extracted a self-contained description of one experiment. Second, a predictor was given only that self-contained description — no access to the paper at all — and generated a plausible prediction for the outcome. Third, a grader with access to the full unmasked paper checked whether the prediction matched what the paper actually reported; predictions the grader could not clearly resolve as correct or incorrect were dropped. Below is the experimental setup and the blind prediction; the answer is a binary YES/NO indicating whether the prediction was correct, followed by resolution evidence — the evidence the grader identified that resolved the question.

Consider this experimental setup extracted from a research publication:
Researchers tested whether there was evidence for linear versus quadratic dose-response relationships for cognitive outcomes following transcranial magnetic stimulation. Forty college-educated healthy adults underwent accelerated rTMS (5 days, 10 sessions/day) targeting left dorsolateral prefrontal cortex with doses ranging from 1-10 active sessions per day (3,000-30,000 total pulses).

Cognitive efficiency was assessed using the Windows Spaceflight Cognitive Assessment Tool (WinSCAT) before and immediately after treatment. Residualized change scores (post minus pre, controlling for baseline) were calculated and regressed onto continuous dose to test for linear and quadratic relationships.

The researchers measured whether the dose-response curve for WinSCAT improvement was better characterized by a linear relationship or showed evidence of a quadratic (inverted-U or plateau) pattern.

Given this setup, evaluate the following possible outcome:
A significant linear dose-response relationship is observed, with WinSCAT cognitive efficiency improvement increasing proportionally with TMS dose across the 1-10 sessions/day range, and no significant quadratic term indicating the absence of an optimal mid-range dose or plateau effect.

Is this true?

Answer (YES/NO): YES